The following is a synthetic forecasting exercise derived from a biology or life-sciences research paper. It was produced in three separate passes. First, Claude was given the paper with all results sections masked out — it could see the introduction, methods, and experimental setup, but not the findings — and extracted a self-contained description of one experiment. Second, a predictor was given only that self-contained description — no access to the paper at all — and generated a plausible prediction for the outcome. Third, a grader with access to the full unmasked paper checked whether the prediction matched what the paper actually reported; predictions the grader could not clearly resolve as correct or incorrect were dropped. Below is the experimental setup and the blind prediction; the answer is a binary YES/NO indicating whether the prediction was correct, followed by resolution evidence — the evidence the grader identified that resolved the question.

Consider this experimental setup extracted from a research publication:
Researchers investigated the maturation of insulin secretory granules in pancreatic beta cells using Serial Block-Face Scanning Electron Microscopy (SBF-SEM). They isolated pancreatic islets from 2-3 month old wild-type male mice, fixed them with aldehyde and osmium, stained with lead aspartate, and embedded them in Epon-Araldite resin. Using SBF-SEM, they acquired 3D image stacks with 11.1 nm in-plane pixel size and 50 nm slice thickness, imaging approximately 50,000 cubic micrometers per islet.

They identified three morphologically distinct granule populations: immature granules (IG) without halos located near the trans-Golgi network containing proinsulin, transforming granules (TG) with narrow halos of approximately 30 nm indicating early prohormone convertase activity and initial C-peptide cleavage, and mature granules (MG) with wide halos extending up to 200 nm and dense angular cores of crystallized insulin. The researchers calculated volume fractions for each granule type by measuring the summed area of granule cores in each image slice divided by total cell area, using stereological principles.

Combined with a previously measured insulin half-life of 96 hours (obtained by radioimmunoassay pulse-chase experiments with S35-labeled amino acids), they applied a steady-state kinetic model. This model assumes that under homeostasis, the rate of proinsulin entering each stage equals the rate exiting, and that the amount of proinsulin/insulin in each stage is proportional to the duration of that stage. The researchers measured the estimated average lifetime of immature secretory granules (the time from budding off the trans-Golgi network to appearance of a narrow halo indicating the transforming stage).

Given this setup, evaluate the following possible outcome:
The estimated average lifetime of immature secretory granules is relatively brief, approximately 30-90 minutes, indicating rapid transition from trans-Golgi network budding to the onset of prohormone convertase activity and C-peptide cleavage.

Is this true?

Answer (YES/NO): NO